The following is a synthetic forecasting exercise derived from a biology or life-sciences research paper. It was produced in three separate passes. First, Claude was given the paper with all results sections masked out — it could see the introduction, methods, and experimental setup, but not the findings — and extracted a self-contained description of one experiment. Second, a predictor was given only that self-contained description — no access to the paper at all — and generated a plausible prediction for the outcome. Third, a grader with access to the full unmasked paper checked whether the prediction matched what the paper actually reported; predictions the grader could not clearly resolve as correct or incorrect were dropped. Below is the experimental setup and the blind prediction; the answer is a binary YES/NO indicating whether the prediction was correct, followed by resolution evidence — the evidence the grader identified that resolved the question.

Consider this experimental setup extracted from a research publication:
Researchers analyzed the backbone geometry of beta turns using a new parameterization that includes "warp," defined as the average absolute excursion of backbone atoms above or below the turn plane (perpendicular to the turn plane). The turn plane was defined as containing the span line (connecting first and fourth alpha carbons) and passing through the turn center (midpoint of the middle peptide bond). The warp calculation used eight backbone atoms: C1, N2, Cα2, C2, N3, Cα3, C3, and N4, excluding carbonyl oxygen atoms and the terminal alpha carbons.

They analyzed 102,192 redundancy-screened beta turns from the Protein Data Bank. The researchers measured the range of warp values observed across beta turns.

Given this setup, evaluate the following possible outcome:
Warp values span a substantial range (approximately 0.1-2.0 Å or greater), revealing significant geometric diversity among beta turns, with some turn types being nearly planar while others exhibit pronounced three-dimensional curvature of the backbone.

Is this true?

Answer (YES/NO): NO